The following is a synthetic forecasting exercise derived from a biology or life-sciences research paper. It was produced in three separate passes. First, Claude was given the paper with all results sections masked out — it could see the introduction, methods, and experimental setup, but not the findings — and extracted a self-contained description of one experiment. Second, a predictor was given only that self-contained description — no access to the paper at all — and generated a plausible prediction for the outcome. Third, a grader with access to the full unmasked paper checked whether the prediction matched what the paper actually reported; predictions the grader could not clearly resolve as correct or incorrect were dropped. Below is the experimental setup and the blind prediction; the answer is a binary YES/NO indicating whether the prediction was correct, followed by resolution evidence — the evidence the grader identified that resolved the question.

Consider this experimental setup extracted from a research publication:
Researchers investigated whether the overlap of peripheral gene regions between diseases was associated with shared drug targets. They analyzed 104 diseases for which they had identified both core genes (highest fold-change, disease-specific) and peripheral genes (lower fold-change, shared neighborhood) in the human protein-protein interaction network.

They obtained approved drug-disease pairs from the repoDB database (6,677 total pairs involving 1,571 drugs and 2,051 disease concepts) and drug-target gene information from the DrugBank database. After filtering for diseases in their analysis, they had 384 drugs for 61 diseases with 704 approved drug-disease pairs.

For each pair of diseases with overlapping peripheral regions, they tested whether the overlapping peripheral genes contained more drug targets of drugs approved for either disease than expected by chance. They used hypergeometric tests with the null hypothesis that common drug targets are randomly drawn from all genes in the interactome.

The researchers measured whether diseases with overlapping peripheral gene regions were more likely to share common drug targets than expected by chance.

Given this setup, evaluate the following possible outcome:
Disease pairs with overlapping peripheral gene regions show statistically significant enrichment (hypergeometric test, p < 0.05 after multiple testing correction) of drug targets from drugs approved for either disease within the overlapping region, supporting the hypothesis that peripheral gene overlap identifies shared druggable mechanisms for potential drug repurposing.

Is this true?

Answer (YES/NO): NO